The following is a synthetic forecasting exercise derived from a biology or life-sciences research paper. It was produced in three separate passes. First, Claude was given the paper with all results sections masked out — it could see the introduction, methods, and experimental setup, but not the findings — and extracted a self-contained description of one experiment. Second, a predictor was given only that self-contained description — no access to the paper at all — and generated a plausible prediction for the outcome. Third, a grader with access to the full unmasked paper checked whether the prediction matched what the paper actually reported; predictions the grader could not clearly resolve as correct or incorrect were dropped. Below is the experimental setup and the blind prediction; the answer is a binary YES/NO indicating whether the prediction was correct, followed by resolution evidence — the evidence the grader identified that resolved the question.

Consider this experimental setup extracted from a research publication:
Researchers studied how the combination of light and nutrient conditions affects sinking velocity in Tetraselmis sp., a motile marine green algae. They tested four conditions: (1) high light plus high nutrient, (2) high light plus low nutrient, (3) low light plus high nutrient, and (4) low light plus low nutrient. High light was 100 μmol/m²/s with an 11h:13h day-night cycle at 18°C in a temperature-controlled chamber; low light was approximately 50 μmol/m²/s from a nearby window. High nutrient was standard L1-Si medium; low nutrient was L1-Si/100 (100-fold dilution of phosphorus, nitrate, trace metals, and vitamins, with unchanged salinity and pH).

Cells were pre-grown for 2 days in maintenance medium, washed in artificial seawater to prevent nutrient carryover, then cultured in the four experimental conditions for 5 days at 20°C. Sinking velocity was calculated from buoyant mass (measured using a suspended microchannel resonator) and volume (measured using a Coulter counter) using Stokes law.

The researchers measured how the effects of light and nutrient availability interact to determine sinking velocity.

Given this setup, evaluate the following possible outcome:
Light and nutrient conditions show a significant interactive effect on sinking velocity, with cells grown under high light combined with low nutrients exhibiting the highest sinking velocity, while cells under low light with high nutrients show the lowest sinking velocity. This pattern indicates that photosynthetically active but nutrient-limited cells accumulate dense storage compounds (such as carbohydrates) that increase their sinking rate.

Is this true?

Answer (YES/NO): NO